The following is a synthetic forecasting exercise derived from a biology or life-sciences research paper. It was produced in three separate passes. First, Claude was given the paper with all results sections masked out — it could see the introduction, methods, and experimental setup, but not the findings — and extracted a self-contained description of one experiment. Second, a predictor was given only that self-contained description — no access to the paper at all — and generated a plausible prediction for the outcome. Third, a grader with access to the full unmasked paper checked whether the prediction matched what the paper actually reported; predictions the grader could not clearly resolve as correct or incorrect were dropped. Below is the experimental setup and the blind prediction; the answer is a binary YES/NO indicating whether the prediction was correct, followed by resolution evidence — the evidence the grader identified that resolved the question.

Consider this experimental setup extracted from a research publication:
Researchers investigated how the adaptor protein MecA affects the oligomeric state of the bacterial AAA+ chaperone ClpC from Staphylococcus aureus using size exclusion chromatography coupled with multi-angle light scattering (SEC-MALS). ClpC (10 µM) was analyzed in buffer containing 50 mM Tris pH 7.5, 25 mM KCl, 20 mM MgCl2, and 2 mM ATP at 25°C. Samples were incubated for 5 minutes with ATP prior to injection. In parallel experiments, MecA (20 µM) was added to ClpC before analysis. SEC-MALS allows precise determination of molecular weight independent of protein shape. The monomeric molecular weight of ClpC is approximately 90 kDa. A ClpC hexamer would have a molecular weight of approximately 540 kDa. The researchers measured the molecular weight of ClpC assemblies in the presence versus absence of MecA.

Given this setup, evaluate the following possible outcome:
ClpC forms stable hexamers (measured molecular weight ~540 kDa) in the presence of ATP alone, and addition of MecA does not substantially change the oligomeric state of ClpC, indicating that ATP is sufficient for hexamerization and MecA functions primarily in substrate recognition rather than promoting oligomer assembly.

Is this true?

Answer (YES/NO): NO